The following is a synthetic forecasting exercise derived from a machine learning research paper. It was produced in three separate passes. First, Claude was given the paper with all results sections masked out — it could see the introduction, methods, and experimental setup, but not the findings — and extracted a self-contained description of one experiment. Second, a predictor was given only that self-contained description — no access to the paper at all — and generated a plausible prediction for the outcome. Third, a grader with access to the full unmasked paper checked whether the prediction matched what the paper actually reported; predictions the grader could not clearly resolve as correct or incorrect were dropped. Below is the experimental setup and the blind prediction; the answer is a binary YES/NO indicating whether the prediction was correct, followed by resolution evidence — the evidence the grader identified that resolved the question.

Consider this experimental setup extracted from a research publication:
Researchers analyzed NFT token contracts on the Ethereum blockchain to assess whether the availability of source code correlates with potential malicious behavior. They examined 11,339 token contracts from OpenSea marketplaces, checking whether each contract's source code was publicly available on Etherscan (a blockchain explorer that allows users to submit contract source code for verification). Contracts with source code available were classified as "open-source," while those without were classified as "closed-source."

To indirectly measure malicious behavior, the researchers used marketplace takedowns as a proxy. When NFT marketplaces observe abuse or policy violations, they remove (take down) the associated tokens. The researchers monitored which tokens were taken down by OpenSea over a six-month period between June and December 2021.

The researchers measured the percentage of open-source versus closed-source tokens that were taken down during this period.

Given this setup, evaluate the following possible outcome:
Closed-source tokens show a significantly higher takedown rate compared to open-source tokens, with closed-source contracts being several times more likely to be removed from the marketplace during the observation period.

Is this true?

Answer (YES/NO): YES